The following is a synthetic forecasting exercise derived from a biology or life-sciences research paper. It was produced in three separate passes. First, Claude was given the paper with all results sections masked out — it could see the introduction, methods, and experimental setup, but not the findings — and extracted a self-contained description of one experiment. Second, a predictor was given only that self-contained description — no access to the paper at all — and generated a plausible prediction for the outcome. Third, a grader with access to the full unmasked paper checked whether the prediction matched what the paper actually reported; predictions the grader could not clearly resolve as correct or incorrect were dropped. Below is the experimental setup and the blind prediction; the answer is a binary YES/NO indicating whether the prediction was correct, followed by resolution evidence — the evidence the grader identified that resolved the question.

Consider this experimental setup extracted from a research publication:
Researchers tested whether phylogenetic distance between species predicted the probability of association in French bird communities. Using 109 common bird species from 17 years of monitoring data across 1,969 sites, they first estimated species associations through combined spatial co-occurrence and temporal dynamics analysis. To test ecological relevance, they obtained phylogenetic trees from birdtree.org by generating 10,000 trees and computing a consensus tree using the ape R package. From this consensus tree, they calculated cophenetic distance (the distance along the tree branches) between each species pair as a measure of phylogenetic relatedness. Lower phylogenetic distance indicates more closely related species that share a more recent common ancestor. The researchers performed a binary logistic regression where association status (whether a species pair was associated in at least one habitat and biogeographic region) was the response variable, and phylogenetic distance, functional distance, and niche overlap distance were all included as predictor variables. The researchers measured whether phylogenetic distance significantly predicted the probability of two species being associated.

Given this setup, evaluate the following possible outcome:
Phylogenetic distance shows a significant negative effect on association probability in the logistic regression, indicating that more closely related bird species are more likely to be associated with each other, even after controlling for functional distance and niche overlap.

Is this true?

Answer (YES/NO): NO